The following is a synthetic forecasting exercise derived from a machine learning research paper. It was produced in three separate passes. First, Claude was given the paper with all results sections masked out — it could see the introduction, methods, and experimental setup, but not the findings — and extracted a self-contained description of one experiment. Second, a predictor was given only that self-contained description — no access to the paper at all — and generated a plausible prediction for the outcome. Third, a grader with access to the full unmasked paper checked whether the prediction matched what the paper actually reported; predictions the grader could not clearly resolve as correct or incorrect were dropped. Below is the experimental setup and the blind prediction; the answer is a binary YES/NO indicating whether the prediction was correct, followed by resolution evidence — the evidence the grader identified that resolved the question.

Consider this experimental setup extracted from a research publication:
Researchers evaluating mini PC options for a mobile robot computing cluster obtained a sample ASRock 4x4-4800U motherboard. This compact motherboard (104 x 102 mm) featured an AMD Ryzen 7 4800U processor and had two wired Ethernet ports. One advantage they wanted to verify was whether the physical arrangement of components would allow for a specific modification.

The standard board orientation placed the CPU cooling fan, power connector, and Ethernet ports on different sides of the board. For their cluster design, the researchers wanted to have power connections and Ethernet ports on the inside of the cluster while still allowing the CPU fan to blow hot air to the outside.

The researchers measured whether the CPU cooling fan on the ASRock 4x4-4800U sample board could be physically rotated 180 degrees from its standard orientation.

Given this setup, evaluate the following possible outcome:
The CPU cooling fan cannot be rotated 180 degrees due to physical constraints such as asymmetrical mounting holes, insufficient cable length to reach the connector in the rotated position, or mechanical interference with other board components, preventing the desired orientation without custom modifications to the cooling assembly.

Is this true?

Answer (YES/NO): NO